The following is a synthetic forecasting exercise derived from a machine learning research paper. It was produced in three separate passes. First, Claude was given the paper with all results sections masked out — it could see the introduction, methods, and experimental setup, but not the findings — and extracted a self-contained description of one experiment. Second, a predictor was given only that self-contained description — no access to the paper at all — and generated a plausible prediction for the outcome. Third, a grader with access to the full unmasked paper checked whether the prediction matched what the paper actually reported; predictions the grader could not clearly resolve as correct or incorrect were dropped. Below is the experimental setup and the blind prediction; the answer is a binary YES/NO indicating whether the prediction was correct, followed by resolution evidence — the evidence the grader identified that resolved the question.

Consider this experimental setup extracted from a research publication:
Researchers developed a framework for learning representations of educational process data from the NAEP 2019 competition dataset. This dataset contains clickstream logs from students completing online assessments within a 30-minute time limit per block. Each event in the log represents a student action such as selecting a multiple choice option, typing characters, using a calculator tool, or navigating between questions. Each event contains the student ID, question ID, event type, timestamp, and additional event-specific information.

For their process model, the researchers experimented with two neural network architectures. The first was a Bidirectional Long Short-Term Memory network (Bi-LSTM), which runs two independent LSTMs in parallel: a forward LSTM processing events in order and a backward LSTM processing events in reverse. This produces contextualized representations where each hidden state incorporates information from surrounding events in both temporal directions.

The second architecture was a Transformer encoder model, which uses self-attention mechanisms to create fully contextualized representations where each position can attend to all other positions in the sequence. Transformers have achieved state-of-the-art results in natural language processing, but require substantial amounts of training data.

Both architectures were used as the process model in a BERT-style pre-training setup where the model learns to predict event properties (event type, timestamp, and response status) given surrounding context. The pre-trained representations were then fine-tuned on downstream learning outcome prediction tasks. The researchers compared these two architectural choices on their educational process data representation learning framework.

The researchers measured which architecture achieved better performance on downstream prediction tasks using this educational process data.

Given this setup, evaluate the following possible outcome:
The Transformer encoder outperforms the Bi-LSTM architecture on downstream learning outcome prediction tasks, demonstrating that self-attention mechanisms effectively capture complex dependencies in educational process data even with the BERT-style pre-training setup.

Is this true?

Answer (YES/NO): NO